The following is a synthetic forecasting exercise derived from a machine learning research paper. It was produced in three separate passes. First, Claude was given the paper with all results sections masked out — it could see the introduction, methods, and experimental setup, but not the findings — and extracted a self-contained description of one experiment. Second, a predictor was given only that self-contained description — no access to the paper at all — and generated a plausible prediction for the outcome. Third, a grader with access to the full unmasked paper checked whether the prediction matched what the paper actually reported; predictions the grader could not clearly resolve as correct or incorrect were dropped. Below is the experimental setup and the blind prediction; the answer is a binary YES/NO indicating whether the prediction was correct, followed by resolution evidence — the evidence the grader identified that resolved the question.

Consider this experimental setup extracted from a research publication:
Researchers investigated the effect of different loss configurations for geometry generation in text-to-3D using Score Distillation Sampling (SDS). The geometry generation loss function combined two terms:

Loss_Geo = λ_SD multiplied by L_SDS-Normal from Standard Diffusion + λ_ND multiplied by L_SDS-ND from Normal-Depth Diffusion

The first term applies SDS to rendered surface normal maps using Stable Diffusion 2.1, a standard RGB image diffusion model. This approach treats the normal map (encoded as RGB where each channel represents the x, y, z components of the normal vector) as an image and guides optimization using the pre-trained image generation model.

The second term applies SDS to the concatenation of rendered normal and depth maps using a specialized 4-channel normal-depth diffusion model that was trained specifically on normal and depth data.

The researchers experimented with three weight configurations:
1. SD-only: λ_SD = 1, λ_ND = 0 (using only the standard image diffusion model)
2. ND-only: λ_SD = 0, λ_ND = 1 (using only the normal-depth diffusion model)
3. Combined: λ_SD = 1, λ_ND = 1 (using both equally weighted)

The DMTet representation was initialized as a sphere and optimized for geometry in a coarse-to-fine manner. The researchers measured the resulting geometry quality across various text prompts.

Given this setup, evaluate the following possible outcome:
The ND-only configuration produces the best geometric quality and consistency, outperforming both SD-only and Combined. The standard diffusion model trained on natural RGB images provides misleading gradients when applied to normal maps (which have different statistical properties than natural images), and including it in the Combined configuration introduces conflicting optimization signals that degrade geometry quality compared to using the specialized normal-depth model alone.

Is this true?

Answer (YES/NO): NO